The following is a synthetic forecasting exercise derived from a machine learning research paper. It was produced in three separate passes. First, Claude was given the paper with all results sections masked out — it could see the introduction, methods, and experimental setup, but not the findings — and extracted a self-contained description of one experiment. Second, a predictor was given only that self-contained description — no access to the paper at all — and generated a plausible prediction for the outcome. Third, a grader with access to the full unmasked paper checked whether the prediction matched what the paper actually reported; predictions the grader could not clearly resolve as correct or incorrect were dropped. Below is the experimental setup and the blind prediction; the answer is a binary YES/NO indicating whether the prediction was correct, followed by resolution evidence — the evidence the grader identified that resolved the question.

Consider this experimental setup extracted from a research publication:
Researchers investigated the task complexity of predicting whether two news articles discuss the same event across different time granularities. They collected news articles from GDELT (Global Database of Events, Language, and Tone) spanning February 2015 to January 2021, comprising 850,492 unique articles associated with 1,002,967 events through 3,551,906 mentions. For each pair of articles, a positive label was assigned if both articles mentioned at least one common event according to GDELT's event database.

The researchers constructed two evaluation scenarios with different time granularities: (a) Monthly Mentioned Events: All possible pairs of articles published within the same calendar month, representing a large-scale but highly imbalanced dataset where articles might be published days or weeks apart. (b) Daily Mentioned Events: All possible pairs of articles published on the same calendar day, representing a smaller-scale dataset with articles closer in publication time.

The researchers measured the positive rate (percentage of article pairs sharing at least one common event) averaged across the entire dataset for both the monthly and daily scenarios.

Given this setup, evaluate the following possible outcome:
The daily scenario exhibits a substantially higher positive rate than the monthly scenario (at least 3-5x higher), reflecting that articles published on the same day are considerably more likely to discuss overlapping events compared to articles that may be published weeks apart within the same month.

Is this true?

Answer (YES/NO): YES